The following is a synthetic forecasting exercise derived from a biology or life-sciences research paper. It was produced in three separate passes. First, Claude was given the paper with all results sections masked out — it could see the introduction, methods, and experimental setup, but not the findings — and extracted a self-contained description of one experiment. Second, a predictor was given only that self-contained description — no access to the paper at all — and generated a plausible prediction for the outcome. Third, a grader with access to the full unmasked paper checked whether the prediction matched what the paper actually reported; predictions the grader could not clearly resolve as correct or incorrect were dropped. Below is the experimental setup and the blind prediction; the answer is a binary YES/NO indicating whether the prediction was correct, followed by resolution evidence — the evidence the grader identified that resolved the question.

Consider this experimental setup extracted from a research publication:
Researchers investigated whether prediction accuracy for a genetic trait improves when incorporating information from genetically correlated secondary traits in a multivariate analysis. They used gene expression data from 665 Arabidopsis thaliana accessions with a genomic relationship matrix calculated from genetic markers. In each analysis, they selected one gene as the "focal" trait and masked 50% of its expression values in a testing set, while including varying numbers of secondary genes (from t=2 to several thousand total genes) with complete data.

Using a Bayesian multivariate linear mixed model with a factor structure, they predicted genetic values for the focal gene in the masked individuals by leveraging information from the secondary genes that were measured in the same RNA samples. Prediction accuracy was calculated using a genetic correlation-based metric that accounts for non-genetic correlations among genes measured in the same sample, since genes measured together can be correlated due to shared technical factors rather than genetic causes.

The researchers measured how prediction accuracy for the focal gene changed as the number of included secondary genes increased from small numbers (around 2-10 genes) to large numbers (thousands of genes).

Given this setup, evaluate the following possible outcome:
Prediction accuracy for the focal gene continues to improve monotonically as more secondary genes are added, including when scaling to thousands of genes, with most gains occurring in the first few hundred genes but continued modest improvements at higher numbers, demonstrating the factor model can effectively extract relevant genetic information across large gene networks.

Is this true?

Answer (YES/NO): NO